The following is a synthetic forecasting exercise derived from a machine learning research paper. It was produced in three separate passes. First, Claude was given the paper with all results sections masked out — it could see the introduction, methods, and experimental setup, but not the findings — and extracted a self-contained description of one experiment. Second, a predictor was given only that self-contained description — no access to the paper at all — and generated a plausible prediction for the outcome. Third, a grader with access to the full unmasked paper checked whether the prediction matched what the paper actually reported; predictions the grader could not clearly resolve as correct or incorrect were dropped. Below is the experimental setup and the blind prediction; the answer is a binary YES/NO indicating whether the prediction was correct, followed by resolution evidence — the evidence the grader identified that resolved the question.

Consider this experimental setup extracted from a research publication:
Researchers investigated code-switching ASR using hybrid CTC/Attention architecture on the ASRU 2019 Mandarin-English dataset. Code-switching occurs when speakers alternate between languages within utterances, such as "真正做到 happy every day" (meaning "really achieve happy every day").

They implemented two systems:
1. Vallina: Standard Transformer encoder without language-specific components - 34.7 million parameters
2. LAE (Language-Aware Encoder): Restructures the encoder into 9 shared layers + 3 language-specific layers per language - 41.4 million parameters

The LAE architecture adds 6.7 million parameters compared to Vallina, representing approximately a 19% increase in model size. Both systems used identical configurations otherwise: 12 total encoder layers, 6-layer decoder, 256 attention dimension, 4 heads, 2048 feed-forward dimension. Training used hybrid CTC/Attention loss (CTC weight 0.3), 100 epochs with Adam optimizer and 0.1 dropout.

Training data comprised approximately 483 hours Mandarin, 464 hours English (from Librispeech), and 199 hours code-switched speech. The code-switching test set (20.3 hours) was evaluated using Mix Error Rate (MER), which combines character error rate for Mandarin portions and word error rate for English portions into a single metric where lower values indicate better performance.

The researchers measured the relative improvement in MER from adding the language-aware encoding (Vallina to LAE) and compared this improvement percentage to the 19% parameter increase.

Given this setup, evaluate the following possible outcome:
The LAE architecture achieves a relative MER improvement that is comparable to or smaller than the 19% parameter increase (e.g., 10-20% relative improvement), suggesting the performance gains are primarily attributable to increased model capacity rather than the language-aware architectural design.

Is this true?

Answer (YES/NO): YES